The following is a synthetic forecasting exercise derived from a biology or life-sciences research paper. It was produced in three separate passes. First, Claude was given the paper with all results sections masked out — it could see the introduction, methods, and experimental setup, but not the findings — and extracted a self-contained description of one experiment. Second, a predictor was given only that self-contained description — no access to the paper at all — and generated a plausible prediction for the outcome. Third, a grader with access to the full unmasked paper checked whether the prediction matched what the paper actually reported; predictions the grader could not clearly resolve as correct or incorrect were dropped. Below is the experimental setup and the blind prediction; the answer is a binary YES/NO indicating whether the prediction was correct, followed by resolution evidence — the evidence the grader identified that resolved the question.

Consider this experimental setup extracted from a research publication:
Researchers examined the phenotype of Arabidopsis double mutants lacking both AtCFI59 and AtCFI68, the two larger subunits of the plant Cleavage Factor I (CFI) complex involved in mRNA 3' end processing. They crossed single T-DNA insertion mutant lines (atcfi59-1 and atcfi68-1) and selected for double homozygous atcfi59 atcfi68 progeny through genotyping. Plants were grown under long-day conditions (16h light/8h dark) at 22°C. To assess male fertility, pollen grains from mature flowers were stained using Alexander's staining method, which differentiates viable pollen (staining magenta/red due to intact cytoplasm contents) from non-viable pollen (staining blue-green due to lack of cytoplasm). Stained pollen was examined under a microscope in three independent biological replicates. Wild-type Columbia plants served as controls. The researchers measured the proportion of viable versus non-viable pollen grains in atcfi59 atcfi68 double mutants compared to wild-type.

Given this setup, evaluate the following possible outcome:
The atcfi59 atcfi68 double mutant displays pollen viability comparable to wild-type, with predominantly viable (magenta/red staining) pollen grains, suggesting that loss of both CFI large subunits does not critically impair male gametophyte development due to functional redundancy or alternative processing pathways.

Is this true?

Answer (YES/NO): YES